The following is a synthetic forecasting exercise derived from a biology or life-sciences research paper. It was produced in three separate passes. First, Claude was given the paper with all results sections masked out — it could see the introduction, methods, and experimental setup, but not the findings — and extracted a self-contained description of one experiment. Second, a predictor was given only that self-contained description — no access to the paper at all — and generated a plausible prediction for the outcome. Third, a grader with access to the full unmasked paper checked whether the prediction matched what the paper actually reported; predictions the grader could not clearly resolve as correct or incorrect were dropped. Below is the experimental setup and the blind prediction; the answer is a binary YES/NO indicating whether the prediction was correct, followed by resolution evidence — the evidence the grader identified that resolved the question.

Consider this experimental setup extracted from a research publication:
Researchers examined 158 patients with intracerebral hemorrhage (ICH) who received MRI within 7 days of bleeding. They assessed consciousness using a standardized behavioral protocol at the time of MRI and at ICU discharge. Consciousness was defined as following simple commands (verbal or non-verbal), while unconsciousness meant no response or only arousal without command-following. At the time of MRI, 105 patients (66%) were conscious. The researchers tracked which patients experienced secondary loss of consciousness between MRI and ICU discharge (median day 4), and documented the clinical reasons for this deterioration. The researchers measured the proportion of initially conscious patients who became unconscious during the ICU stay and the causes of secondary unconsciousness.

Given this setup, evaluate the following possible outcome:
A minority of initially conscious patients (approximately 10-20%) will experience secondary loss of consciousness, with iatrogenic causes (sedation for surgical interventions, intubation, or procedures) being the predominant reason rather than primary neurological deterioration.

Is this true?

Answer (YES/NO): NO